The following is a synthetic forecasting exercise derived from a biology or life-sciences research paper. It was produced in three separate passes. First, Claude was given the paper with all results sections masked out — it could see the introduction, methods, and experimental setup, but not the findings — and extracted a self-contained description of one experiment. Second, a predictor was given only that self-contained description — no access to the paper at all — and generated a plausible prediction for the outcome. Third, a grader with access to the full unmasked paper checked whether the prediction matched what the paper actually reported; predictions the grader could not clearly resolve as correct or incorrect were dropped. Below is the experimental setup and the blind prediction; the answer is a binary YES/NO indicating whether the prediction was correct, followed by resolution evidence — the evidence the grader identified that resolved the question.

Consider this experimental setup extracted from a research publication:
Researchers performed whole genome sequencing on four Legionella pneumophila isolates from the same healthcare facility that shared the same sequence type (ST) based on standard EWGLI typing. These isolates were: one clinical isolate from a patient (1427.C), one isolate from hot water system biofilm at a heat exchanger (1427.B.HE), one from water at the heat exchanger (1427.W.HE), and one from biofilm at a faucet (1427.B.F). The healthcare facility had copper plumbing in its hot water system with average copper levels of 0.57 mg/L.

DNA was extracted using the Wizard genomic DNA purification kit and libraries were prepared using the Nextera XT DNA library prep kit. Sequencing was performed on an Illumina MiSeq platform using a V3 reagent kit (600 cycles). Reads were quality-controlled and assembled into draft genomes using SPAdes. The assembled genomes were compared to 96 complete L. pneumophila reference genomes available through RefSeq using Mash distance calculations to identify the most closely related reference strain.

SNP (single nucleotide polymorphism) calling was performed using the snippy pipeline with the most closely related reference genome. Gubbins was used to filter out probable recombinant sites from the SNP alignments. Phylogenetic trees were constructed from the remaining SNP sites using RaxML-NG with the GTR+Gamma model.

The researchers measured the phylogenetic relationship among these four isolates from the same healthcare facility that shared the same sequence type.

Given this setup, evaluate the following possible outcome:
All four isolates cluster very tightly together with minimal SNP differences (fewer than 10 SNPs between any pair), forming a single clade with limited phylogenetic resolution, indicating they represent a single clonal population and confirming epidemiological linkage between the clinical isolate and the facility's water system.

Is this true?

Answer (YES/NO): NO